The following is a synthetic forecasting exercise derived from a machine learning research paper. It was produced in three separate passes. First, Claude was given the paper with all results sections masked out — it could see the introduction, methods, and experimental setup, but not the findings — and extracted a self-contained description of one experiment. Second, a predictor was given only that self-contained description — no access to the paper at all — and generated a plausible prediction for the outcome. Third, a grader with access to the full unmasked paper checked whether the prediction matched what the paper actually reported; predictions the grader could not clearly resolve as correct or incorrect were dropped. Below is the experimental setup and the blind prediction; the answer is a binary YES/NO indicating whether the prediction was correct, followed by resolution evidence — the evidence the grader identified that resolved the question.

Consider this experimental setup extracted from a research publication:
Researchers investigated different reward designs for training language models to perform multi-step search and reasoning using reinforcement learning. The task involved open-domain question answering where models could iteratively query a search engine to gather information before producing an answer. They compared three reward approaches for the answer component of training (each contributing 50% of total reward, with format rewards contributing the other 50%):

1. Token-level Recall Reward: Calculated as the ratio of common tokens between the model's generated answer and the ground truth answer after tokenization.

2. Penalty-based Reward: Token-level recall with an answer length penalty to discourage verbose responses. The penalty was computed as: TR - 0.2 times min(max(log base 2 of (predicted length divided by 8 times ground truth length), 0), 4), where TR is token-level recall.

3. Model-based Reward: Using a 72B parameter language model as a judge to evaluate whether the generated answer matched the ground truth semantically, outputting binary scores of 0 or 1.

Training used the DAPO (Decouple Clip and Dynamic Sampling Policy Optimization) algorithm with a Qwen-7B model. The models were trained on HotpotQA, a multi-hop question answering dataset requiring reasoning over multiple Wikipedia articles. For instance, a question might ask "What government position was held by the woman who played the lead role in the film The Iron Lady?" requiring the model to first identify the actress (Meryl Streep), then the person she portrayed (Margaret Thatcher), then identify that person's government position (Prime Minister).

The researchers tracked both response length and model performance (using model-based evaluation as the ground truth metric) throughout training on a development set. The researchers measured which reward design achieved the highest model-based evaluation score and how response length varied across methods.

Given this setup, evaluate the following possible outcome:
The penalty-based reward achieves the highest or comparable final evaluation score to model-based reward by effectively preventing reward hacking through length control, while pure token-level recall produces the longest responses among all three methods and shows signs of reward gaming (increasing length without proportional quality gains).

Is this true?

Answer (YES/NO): NO